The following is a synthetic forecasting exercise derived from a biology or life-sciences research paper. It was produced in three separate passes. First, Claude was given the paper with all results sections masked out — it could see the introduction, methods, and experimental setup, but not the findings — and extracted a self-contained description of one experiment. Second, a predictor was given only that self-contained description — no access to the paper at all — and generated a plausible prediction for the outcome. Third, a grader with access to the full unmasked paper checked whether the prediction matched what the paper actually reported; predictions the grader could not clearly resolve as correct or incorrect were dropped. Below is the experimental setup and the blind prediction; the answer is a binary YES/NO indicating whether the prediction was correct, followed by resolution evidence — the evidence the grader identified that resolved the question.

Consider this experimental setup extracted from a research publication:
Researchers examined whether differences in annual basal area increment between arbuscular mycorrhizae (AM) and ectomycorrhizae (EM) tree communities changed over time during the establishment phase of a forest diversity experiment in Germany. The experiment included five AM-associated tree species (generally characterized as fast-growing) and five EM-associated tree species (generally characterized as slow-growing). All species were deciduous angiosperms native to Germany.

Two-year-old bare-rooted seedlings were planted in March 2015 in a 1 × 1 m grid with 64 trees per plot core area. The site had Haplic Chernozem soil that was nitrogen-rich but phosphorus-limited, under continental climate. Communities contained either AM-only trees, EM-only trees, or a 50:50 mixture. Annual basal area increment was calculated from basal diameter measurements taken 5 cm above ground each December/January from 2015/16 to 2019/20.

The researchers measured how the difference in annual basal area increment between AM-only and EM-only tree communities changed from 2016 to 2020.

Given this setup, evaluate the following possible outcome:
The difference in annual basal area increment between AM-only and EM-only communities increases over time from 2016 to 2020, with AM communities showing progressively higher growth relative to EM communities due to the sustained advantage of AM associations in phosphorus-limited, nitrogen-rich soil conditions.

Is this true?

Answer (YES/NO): NO